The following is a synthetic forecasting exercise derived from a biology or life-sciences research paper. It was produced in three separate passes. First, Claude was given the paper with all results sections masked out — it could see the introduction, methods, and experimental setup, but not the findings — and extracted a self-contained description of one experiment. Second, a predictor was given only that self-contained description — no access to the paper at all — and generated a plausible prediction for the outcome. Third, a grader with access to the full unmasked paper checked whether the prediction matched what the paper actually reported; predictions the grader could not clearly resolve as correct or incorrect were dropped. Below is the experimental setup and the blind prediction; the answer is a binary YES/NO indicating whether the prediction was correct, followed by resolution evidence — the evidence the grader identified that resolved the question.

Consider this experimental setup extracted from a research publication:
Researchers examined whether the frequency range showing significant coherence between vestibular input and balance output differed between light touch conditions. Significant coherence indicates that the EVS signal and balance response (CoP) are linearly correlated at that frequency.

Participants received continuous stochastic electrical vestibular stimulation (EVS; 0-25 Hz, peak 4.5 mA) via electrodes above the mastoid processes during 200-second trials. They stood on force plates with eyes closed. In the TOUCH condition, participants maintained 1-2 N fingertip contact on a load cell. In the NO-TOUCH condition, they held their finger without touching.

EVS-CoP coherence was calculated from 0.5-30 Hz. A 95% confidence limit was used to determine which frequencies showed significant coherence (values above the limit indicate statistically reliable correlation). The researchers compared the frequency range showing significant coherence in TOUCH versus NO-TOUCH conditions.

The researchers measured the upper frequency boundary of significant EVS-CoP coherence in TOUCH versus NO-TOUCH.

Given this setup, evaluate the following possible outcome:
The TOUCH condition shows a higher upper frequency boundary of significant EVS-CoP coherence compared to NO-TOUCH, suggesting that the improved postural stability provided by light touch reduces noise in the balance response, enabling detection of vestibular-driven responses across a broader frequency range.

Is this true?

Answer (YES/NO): YES